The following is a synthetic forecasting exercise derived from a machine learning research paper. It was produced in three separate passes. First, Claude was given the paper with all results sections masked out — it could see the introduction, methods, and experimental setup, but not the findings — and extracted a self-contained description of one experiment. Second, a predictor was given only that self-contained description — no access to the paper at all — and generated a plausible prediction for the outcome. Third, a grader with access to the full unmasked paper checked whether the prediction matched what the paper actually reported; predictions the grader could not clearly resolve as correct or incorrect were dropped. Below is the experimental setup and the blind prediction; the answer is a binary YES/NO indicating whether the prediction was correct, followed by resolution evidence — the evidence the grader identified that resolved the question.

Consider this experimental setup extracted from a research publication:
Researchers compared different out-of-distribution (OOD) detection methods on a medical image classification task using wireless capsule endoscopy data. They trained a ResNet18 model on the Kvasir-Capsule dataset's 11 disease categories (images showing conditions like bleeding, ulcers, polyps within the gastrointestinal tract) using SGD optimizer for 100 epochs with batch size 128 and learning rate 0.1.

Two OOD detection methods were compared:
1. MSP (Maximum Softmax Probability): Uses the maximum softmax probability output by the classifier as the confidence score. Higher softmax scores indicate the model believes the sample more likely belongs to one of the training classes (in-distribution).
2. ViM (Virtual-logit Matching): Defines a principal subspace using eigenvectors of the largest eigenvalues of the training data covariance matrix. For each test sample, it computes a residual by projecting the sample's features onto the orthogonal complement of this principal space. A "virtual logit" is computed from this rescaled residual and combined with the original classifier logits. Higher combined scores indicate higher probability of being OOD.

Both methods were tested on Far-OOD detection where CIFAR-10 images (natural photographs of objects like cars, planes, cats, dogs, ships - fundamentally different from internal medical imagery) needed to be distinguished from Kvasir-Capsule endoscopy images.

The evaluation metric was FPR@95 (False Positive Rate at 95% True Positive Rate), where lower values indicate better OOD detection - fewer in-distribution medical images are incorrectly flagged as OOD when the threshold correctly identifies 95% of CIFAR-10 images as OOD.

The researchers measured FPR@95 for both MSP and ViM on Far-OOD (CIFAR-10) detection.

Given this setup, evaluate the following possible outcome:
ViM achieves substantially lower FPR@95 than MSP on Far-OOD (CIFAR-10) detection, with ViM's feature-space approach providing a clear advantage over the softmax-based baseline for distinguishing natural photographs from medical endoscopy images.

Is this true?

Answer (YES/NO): YES